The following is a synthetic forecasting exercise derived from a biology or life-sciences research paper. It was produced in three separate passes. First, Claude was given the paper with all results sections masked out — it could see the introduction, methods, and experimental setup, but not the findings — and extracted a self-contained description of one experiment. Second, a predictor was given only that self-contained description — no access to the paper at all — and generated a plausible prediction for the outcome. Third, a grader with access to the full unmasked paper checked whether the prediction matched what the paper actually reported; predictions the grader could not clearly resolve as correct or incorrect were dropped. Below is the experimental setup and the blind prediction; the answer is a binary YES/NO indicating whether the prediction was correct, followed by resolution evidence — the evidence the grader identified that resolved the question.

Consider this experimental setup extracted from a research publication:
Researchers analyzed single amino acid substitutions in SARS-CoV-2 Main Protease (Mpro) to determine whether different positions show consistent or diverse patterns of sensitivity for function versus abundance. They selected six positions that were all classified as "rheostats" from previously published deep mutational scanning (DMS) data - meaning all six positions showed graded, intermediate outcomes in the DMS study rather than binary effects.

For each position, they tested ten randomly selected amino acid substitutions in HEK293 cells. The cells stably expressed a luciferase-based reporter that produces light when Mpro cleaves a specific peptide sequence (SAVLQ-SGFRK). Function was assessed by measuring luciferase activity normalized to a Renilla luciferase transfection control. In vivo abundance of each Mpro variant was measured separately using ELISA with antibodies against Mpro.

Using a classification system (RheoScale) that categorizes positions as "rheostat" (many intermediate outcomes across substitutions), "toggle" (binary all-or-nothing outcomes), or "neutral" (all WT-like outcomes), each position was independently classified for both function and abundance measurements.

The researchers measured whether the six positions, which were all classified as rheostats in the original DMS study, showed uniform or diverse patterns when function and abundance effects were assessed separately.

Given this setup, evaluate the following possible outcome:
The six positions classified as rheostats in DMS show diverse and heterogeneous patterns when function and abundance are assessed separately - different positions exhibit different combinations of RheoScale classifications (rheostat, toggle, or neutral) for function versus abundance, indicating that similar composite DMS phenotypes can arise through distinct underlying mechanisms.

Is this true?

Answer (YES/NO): YES